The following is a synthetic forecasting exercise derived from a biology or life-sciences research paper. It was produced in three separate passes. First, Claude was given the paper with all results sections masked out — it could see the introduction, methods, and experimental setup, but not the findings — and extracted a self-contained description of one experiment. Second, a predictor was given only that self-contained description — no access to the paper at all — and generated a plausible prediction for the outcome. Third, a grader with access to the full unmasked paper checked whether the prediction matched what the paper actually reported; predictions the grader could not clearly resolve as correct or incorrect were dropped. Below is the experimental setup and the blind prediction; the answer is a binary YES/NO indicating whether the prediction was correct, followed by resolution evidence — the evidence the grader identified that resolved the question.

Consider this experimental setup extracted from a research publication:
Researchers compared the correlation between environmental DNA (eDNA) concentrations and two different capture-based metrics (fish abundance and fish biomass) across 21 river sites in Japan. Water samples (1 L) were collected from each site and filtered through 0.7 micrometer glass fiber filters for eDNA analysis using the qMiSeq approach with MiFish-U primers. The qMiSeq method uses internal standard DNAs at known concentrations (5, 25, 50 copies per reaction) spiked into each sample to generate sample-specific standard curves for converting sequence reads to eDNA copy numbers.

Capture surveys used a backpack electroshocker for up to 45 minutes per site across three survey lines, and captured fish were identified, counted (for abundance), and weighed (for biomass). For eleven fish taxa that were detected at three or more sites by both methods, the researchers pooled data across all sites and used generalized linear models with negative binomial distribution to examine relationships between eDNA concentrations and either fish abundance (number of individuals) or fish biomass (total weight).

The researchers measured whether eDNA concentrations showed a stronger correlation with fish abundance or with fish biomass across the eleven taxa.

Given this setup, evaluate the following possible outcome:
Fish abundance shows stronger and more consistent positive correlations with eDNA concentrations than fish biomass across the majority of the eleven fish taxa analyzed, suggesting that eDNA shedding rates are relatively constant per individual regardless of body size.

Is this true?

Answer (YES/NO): NO